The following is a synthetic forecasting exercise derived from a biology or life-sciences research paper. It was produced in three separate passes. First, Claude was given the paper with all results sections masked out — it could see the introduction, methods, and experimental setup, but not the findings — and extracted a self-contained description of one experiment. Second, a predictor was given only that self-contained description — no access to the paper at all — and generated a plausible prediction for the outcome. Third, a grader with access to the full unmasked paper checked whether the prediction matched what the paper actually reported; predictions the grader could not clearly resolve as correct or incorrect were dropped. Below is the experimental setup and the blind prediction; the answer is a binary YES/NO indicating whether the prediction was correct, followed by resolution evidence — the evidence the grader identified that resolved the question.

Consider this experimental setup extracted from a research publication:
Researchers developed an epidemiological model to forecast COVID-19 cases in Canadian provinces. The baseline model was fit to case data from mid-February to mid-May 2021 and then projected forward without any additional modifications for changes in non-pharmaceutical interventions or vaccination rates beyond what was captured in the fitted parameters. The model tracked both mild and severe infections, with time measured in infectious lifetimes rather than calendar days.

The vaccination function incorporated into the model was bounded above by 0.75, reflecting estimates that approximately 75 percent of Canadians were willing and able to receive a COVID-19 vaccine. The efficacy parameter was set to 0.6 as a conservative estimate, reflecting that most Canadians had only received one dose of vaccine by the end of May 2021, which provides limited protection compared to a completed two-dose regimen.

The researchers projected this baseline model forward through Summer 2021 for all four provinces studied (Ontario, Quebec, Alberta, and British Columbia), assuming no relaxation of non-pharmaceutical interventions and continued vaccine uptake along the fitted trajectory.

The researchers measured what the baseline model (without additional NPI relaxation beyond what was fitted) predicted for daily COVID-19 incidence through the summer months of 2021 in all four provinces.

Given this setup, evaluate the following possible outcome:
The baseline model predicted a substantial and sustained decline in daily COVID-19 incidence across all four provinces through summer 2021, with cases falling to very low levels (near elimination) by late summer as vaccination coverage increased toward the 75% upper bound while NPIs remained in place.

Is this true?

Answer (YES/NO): YES